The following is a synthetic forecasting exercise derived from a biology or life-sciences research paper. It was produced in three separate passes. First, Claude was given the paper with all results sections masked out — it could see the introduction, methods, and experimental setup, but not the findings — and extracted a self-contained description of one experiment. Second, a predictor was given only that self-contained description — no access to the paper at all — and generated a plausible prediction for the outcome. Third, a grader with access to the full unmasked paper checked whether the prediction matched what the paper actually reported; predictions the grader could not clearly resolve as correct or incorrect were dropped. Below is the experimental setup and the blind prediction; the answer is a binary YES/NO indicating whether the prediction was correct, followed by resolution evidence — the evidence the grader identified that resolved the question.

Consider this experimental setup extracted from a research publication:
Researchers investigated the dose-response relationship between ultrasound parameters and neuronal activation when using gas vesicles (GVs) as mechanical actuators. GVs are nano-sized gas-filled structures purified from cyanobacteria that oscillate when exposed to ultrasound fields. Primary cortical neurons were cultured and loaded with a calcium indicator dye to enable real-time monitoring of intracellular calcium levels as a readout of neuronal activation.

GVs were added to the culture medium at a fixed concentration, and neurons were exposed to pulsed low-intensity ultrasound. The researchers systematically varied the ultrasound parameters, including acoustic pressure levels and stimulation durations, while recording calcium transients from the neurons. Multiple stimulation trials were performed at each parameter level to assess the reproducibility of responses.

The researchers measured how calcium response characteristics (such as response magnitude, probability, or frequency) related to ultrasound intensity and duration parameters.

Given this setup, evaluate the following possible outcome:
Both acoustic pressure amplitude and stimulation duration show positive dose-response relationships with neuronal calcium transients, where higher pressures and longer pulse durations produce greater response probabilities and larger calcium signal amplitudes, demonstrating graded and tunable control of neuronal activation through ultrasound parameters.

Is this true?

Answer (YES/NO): NO